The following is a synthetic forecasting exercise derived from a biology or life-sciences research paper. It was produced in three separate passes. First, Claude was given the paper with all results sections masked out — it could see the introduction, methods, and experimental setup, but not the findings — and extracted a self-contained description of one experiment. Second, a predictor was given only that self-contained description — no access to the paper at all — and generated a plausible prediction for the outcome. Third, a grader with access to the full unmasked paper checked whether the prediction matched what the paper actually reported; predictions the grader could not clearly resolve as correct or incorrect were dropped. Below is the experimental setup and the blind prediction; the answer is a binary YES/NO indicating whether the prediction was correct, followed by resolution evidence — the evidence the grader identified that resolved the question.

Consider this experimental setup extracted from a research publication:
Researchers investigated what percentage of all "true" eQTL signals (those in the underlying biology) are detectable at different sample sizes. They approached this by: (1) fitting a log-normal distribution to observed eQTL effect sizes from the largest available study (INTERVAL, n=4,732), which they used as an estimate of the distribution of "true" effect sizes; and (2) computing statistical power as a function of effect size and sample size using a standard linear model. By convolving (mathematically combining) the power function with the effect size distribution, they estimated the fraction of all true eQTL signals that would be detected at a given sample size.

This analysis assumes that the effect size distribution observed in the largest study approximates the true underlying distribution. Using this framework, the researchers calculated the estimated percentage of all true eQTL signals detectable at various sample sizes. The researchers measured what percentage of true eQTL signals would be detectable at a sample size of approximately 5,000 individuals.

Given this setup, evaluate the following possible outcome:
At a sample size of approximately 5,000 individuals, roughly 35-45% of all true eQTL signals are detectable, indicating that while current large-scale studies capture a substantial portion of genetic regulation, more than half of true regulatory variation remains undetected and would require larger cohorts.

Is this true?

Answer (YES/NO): NO